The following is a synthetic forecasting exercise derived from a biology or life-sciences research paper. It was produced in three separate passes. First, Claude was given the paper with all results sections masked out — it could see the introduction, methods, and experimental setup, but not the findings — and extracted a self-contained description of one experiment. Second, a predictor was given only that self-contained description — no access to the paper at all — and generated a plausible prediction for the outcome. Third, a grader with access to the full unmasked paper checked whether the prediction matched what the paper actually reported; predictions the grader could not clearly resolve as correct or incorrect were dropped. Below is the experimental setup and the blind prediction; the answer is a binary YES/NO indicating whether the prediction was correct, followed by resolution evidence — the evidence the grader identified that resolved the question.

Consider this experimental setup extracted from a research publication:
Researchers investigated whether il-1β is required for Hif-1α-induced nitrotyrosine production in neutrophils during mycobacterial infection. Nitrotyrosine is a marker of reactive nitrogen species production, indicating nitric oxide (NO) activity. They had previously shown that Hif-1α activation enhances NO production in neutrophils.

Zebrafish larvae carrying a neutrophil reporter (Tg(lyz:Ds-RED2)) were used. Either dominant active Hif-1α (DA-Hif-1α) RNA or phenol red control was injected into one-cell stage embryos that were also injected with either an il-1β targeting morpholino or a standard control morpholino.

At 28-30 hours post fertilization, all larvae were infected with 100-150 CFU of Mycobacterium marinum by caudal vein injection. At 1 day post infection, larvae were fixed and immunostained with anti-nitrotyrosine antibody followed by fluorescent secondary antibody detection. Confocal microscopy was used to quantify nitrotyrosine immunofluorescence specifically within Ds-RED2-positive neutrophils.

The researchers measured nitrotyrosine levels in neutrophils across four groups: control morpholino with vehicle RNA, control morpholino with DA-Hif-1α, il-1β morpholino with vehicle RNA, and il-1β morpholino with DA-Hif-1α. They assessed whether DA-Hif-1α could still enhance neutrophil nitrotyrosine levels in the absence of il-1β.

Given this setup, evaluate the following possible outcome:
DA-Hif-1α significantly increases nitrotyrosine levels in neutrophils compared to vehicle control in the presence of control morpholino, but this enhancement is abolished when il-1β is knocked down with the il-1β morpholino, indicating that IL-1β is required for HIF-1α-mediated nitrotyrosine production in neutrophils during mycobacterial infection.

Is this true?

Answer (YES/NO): NO